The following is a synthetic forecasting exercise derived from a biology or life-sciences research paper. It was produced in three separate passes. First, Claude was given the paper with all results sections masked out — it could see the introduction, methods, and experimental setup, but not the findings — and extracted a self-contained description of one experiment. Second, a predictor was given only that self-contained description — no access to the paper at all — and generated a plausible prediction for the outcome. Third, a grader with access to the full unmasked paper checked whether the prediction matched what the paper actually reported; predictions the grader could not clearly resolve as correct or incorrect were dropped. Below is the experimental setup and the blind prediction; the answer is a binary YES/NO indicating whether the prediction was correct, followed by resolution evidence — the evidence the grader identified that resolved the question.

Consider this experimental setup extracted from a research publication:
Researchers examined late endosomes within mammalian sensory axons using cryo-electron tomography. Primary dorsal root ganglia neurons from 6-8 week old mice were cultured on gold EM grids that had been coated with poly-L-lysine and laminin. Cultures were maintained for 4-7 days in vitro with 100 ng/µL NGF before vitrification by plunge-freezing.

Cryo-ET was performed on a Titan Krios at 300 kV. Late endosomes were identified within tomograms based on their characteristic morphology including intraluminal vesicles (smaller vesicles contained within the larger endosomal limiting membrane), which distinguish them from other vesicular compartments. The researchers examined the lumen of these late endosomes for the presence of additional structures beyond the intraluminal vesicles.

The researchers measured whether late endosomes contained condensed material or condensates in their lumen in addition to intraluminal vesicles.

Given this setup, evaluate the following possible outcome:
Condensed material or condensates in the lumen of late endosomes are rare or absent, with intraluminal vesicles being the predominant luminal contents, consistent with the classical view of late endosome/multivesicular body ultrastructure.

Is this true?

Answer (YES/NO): NO